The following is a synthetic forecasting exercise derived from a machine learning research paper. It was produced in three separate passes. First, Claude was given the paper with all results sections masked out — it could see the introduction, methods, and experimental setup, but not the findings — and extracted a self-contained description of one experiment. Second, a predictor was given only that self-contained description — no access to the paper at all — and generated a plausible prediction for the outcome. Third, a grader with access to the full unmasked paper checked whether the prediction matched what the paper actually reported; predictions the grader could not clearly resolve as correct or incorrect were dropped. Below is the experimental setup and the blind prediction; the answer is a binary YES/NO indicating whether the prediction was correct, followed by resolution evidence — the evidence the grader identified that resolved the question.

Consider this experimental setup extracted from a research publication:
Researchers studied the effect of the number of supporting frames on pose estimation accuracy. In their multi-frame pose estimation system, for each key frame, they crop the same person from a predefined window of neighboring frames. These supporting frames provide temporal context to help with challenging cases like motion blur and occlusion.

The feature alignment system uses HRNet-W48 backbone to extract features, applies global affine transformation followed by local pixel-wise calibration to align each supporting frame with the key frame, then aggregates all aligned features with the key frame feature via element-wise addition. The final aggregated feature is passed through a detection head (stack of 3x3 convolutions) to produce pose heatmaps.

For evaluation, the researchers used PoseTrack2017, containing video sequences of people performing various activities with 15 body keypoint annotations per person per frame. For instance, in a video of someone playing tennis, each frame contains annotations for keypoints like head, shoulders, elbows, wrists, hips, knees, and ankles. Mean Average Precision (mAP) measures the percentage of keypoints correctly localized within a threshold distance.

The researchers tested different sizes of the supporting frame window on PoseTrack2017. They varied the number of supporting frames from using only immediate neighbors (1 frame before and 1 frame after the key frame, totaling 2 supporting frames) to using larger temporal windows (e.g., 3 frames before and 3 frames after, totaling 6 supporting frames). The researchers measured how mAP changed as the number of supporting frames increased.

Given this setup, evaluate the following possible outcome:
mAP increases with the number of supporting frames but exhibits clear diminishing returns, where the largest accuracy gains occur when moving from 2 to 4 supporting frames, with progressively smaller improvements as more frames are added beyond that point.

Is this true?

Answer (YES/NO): NO